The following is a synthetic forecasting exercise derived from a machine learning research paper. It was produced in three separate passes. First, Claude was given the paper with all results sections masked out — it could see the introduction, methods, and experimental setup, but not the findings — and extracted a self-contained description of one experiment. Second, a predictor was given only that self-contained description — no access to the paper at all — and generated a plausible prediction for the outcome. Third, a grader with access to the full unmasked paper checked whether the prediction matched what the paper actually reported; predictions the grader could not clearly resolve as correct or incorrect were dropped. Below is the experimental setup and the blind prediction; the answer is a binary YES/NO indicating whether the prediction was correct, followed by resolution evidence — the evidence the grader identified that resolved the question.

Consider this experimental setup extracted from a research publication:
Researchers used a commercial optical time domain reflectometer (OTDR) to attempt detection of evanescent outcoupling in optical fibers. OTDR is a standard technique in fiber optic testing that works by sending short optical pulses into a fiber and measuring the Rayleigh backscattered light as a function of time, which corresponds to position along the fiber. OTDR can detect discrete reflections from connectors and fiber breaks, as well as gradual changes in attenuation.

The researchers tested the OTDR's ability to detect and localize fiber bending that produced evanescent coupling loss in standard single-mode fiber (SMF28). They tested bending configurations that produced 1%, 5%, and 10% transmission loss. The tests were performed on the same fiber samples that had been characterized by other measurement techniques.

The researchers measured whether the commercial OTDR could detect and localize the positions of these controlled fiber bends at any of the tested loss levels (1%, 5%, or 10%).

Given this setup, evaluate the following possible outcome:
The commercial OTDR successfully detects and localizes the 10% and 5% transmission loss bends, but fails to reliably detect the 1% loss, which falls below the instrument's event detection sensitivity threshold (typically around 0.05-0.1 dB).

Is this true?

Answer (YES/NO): NO